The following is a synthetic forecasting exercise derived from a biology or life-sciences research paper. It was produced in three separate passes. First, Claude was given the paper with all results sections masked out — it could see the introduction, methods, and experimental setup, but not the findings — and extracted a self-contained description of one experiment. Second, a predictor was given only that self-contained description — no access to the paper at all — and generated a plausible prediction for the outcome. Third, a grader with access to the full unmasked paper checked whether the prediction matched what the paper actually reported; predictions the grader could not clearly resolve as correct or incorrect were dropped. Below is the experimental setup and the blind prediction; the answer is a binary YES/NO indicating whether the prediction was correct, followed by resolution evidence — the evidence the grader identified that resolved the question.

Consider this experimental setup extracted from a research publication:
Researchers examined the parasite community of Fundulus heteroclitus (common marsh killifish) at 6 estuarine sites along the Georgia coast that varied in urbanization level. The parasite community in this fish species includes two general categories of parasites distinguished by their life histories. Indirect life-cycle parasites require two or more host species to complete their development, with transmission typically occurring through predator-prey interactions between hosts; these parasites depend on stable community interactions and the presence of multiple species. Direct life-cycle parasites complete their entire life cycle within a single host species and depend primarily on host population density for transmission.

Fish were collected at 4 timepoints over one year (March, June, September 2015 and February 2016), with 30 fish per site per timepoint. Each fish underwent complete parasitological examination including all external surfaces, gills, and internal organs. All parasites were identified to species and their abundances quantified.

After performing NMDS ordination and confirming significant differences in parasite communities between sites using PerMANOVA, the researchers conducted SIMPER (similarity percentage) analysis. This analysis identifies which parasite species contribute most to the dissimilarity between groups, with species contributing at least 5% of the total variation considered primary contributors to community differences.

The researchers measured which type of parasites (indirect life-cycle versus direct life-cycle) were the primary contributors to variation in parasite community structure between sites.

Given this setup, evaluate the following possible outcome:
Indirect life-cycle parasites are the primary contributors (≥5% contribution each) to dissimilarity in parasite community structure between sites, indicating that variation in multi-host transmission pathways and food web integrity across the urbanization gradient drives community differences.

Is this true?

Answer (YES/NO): YES